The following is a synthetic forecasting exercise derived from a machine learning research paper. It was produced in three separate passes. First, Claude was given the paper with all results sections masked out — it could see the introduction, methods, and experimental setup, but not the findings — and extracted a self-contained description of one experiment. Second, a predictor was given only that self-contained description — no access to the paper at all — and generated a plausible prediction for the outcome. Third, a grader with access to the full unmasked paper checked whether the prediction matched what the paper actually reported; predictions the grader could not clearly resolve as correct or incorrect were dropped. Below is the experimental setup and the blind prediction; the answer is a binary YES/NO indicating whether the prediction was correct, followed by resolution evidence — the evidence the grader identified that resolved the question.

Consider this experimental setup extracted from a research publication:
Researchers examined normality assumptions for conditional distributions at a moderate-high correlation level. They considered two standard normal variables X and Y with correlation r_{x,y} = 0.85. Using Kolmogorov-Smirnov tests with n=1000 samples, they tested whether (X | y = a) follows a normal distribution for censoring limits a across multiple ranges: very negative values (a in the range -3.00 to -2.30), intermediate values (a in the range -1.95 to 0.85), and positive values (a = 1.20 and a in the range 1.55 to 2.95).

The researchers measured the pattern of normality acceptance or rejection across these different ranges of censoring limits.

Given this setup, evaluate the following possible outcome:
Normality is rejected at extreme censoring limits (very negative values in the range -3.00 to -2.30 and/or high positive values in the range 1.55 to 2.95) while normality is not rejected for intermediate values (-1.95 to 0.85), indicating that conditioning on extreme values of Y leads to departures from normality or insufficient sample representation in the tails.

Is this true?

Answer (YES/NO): NO